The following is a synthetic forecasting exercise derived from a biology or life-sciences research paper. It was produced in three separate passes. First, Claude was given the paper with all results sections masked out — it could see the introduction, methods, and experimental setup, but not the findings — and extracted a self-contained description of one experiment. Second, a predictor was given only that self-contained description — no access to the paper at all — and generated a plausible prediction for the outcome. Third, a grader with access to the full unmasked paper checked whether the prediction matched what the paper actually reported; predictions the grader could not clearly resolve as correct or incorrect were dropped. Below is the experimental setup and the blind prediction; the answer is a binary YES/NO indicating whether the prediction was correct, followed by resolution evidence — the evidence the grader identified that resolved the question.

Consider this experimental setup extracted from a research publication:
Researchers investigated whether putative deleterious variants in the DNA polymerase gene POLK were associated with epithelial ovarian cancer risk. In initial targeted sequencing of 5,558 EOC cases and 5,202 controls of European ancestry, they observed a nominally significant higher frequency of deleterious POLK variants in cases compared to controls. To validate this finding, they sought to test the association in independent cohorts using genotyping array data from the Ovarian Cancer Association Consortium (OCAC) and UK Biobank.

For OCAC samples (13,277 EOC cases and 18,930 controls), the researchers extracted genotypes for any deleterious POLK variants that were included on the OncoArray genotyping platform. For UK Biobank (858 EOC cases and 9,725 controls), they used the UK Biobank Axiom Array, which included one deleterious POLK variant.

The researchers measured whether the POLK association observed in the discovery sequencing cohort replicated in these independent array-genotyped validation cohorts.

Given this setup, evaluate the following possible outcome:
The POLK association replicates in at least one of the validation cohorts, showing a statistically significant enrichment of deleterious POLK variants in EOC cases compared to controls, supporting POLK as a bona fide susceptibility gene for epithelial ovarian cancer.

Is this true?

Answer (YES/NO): NO